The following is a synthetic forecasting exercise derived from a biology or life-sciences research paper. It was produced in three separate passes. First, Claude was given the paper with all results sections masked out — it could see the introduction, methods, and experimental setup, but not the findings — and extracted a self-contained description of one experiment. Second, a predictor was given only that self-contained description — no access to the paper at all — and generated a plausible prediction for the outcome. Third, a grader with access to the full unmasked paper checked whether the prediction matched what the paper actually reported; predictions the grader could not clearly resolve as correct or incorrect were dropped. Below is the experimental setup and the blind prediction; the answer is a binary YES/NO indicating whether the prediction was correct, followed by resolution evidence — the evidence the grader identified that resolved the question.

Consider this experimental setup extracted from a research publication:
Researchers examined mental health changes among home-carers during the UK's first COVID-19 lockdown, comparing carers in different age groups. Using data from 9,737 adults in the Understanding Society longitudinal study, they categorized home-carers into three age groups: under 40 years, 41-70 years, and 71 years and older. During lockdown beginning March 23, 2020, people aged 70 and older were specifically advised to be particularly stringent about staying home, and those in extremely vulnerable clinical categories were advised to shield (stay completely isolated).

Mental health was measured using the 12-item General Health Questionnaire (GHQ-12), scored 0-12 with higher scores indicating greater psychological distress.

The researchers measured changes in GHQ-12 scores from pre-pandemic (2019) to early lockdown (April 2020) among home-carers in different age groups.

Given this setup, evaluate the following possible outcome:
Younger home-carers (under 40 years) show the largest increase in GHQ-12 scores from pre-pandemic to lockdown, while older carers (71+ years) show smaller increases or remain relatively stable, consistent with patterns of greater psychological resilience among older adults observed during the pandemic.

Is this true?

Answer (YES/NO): NO